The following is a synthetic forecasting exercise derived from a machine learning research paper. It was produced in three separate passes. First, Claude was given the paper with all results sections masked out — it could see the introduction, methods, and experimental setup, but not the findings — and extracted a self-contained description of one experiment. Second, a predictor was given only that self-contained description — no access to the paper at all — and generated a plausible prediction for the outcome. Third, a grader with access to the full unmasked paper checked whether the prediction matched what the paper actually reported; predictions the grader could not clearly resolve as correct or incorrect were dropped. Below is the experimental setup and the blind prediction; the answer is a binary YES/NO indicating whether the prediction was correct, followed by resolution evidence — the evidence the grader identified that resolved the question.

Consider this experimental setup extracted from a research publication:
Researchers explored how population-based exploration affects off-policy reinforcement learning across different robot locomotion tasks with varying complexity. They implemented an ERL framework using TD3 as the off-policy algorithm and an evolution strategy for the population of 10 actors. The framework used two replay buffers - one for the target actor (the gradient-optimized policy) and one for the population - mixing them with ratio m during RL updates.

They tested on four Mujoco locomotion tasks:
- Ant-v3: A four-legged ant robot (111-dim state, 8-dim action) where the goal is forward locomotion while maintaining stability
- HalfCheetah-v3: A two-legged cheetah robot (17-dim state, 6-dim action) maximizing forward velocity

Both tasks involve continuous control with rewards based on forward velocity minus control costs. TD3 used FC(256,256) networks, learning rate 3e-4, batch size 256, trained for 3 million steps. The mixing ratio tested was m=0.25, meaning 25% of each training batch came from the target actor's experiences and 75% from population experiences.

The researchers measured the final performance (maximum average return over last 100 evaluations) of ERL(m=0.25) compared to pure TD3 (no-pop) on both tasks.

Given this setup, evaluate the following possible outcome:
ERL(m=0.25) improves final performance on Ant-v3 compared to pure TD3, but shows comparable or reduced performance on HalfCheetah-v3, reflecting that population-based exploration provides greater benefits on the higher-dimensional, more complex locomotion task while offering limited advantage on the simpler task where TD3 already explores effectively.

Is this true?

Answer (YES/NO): YES